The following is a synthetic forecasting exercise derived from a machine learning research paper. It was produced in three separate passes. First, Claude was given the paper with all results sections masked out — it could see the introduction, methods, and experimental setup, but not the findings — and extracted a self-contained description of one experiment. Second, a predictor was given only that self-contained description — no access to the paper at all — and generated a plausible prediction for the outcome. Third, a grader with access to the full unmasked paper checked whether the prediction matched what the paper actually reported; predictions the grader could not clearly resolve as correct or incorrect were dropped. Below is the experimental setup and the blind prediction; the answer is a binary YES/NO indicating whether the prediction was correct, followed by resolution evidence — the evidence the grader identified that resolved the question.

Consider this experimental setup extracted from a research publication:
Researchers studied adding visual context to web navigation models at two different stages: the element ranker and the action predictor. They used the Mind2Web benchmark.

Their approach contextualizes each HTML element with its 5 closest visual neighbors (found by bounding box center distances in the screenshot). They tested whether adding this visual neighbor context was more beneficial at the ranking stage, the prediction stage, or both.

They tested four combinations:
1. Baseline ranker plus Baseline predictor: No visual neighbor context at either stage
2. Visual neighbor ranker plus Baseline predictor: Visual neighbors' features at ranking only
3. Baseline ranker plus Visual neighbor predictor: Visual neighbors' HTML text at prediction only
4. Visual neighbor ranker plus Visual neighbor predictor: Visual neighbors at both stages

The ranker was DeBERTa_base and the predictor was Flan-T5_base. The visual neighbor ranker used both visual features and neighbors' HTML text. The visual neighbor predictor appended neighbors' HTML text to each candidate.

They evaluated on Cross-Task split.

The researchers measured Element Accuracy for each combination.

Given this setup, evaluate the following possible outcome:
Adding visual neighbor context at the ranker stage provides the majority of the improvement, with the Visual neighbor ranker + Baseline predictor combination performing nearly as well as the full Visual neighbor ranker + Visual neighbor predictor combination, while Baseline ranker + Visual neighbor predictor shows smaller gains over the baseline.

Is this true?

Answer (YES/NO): YES